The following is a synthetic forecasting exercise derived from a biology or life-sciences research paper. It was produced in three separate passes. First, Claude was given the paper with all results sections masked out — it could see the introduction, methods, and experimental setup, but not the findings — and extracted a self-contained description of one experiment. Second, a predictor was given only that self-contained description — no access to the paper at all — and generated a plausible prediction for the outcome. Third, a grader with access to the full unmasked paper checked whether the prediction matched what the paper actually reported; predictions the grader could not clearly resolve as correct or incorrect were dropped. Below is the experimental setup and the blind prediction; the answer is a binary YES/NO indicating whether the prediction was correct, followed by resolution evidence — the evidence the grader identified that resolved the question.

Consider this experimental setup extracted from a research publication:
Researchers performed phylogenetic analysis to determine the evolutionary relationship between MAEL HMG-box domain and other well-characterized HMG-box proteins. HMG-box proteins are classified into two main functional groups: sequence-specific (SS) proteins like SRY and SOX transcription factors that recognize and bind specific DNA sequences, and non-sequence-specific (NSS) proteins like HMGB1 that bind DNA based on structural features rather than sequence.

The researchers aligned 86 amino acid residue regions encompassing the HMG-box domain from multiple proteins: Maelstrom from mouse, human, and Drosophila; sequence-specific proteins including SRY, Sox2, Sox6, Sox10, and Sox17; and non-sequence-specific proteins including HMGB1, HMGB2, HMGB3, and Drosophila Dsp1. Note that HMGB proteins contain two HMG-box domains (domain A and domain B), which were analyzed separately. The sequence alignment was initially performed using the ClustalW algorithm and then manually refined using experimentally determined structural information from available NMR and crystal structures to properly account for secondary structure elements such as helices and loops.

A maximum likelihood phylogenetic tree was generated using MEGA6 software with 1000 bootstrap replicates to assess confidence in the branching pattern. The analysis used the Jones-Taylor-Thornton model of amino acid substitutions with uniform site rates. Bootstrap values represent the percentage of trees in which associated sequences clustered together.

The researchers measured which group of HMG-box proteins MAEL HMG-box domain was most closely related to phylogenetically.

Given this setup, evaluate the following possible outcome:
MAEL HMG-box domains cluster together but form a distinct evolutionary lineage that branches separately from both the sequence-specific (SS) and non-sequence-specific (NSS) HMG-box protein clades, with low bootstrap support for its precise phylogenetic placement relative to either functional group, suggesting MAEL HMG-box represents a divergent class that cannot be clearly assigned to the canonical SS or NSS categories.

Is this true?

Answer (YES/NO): NO